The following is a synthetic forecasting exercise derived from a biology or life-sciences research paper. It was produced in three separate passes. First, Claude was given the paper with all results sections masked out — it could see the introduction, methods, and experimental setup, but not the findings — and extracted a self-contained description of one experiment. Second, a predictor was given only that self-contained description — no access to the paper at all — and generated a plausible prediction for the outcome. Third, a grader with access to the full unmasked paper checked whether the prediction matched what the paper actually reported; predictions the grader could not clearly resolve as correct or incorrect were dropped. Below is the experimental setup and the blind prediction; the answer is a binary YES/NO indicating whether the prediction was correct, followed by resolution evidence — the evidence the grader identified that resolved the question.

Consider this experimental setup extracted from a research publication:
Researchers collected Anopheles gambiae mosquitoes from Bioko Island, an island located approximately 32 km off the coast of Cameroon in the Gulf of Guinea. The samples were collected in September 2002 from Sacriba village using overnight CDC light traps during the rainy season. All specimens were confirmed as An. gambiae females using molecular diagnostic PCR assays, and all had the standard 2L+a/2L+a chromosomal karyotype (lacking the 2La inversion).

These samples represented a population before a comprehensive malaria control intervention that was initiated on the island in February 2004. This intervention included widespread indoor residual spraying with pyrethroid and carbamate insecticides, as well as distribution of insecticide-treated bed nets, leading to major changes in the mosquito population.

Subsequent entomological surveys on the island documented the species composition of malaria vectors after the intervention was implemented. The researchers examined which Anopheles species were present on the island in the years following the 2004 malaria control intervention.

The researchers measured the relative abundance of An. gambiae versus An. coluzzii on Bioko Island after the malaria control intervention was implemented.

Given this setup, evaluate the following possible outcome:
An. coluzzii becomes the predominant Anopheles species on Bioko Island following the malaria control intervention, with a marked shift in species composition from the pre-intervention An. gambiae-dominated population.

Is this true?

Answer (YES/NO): YES